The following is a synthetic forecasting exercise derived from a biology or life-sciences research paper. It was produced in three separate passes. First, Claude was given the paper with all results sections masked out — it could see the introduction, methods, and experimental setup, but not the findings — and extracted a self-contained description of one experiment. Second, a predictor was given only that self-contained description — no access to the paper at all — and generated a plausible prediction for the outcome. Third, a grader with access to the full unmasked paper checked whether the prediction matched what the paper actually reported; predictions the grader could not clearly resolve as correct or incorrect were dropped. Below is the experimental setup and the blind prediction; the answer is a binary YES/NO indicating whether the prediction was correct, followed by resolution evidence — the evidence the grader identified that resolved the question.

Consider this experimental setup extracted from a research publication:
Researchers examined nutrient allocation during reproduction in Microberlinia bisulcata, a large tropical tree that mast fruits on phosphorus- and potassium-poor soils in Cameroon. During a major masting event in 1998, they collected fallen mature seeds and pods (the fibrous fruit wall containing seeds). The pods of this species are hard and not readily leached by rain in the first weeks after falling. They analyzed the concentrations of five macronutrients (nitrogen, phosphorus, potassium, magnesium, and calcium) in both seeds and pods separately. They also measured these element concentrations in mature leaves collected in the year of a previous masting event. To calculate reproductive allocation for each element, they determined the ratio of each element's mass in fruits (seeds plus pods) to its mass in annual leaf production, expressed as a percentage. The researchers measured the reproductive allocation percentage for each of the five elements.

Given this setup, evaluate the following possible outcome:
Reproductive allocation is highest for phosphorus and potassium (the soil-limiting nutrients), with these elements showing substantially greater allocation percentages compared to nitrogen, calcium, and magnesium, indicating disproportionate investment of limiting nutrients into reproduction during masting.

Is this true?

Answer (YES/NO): NO